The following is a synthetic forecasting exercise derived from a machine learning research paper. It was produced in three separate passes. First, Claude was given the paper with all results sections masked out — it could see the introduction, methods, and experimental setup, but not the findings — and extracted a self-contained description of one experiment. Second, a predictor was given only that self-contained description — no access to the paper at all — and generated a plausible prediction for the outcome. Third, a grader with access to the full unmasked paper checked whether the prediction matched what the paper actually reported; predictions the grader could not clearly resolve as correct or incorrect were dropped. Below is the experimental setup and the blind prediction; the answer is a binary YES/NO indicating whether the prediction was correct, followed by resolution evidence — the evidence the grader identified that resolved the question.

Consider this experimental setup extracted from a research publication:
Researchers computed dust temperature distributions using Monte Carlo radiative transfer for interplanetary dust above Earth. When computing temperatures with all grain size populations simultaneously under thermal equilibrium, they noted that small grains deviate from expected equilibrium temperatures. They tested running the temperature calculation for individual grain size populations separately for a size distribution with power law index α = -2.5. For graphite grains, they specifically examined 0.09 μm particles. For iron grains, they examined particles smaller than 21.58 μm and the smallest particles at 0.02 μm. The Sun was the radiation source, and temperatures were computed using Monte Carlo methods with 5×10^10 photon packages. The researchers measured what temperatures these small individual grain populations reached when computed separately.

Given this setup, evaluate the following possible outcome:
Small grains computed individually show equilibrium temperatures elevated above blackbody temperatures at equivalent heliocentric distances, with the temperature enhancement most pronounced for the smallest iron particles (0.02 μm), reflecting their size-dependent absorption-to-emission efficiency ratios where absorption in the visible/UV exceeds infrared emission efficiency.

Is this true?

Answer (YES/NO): YES